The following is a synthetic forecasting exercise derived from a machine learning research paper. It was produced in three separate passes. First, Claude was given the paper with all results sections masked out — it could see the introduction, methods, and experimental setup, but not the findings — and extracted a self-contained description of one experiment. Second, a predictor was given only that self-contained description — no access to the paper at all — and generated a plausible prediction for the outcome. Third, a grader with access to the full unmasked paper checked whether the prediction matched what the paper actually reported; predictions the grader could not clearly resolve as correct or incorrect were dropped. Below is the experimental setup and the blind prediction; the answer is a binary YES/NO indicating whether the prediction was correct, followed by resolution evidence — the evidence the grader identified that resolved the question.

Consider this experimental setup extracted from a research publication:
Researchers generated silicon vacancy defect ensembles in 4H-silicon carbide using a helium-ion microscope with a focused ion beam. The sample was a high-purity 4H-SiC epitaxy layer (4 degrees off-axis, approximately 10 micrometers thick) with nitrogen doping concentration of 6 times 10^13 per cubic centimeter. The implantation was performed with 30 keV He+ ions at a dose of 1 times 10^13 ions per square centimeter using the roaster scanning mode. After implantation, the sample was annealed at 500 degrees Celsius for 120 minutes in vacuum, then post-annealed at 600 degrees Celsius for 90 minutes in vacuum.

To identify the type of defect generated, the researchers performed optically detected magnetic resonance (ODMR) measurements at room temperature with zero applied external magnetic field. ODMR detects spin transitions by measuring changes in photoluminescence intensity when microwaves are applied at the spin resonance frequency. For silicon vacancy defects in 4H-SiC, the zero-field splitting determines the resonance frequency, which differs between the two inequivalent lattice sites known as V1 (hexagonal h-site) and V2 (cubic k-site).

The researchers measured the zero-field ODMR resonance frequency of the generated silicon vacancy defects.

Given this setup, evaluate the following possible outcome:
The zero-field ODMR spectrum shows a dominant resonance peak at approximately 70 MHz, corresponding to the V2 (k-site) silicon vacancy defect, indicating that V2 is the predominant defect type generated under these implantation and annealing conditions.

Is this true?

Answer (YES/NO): YES